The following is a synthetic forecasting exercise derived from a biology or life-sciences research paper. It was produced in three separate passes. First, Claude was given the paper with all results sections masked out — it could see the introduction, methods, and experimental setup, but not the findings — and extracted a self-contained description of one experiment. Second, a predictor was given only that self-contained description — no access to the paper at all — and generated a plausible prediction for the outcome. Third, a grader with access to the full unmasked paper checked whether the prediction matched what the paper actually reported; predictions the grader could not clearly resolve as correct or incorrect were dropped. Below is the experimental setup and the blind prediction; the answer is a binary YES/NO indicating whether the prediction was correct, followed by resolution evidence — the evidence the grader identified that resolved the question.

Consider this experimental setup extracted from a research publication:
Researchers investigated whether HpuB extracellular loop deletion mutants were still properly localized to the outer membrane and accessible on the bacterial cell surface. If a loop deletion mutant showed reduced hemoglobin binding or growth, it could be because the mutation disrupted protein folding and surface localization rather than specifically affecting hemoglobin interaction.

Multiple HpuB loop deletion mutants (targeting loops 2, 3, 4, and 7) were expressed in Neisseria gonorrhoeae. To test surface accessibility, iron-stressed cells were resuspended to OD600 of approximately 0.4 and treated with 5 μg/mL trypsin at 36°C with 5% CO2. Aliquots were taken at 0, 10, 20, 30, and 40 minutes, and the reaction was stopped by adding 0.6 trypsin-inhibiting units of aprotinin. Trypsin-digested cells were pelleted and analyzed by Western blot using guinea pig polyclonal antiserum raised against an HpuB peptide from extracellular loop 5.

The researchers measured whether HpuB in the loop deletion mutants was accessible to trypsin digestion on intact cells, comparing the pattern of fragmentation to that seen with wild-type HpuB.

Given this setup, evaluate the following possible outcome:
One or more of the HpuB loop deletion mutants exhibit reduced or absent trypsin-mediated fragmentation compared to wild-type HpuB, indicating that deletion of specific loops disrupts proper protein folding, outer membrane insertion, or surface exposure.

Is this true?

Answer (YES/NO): NO